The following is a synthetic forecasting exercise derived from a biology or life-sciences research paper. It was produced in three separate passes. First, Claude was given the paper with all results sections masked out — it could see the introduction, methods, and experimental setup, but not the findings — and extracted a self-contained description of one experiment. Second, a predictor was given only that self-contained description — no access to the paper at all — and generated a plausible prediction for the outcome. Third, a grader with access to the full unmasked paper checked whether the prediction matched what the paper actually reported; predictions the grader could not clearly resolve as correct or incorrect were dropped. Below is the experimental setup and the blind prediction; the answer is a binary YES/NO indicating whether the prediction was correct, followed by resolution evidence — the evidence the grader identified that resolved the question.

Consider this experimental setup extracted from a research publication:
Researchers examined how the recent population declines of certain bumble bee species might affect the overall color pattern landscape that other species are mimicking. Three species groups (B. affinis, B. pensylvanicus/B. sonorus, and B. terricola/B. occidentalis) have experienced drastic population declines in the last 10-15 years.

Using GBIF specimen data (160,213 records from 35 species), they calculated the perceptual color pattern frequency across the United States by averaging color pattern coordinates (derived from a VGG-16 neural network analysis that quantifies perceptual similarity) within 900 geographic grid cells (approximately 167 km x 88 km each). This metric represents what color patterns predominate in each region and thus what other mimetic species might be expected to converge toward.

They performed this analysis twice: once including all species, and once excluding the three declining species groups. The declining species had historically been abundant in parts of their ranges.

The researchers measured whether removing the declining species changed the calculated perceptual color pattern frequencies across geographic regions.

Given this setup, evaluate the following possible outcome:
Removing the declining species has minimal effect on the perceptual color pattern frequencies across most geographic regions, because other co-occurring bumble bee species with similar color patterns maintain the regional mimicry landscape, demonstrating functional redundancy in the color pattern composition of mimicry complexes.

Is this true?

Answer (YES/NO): NO